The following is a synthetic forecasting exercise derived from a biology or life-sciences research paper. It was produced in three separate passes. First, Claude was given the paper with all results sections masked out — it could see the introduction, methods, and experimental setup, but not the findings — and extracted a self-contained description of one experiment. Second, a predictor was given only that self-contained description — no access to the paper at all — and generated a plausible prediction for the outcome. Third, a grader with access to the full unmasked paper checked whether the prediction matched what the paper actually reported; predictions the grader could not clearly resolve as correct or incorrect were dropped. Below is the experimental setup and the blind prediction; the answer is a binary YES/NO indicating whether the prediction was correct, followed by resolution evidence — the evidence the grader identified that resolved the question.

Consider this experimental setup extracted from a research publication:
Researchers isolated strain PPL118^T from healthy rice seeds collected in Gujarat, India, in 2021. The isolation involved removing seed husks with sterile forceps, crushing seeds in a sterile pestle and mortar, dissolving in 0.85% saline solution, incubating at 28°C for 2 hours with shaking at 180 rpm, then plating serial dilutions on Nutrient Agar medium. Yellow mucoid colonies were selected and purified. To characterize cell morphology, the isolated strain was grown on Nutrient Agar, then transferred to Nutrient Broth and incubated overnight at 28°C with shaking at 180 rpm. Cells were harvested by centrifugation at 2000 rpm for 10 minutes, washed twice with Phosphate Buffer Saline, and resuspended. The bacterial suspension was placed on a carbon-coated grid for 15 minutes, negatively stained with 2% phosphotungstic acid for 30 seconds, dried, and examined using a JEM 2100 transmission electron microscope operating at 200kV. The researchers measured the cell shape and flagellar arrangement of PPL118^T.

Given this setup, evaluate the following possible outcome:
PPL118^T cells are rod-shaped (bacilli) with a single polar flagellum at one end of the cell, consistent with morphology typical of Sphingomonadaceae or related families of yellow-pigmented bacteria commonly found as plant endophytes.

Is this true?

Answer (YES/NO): YES